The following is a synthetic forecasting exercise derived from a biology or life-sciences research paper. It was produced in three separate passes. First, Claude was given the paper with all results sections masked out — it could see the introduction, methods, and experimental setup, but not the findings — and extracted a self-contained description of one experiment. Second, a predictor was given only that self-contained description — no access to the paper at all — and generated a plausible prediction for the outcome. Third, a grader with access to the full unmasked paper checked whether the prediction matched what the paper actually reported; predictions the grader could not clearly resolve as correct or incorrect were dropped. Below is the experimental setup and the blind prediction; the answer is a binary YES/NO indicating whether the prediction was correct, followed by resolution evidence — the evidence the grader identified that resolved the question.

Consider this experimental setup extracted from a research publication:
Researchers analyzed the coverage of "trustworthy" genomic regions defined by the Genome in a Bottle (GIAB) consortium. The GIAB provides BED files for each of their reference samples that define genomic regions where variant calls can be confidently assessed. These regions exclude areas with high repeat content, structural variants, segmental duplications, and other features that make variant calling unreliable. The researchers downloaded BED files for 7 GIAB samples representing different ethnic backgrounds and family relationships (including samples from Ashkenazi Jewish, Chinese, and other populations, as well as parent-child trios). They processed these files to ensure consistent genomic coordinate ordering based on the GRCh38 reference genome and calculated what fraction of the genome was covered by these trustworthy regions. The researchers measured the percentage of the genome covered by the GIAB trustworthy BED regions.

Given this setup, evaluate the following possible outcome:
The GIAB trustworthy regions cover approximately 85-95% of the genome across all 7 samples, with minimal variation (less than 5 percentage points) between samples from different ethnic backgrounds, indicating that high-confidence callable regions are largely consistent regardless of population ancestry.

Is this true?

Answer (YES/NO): YES